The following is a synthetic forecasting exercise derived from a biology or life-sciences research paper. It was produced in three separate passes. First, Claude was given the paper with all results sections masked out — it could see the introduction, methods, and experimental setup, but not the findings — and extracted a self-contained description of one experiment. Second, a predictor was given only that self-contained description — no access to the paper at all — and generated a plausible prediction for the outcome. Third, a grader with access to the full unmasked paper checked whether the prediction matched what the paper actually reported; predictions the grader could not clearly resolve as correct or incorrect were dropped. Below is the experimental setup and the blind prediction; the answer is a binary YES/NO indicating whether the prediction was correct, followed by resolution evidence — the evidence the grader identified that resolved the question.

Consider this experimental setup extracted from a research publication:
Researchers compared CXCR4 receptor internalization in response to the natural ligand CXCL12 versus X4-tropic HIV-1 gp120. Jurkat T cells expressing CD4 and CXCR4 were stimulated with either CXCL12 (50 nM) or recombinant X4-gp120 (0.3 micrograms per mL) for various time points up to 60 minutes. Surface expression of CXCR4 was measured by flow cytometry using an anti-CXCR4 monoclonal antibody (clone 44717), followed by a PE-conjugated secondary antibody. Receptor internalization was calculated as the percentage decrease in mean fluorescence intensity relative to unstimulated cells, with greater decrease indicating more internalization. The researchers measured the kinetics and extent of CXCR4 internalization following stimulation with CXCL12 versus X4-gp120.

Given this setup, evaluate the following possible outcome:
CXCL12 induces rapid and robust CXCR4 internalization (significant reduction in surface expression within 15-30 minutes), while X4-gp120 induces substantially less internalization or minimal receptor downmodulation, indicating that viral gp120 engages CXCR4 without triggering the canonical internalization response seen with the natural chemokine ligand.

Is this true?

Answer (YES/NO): YES